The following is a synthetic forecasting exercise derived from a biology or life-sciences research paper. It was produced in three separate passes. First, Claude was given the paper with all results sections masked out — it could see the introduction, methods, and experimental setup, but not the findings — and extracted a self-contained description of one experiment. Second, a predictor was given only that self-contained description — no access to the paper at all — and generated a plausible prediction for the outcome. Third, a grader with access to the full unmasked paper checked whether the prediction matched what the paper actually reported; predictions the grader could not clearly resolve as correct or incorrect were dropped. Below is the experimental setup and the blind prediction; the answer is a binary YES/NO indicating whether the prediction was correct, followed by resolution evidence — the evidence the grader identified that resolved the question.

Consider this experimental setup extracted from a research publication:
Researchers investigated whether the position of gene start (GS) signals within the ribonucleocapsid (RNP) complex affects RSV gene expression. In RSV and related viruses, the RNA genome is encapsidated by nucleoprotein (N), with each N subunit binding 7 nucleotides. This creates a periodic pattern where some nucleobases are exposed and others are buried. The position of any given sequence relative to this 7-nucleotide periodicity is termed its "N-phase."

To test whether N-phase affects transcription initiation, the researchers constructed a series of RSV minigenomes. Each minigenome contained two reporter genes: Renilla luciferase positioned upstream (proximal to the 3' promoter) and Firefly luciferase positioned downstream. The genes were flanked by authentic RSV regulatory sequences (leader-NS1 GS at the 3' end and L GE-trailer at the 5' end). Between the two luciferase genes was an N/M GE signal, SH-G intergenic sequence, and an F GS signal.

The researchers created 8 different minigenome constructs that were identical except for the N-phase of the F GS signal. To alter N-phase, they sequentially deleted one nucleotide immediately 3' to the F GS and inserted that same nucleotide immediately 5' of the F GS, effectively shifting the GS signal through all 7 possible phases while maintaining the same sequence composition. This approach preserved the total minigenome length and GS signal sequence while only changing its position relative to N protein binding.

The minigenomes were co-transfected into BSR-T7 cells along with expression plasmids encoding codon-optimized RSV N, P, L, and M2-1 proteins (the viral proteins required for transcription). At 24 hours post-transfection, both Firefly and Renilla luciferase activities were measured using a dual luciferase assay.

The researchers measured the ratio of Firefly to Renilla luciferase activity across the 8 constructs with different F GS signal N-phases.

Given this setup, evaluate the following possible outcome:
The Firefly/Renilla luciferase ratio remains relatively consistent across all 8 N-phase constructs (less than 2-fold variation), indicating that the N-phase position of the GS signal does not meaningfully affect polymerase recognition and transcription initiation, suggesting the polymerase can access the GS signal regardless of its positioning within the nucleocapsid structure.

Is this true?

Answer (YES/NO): NO